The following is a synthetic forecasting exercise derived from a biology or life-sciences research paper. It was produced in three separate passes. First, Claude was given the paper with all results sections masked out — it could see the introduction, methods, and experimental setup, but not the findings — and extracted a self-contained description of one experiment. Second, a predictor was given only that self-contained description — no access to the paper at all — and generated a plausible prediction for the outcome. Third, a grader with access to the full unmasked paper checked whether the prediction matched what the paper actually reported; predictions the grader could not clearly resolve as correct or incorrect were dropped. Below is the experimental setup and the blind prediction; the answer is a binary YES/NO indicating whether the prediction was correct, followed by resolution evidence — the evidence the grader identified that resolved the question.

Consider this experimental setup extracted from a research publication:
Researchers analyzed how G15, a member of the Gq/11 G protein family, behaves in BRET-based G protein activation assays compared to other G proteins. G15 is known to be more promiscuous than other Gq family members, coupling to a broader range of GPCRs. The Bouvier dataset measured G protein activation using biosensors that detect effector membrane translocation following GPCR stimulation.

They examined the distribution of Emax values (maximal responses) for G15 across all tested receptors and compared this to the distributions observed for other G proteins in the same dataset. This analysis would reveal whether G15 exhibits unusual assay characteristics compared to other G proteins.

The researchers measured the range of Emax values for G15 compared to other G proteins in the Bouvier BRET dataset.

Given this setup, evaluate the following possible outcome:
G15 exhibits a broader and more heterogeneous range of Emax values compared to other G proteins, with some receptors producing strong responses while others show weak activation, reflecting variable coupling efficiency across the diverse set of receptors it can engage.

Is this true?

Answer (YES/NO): YES